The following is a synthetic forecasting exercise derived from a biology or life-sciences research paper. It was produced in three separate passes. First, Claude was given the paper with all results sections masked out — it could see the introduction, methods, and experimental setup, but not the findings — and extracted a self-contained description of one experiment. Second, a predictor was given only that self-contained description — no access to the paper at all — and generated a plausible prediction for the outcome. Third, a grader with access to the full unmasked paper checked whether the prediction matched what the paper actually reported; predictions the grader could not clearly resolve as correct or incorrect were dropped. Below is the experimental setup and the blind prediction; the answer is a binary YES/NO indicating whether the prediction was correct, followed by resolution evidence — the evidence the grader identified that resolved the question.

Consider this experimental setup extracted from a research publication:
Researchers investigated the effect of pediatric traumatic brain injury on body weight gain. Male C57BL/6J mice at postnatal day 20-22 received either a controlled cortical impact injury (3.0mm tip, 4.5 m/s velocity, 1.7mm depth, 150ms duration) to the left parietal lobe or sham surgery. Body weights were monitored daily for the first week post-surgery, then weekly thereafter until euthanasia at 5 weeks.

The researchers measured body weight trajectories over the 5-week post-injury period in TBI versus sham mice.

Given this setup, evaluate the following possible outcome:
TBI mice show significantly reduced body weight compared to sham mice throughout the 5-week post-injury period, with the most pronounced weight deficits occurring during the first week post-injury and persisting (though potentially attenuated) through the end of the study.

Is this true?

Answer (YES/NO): NO